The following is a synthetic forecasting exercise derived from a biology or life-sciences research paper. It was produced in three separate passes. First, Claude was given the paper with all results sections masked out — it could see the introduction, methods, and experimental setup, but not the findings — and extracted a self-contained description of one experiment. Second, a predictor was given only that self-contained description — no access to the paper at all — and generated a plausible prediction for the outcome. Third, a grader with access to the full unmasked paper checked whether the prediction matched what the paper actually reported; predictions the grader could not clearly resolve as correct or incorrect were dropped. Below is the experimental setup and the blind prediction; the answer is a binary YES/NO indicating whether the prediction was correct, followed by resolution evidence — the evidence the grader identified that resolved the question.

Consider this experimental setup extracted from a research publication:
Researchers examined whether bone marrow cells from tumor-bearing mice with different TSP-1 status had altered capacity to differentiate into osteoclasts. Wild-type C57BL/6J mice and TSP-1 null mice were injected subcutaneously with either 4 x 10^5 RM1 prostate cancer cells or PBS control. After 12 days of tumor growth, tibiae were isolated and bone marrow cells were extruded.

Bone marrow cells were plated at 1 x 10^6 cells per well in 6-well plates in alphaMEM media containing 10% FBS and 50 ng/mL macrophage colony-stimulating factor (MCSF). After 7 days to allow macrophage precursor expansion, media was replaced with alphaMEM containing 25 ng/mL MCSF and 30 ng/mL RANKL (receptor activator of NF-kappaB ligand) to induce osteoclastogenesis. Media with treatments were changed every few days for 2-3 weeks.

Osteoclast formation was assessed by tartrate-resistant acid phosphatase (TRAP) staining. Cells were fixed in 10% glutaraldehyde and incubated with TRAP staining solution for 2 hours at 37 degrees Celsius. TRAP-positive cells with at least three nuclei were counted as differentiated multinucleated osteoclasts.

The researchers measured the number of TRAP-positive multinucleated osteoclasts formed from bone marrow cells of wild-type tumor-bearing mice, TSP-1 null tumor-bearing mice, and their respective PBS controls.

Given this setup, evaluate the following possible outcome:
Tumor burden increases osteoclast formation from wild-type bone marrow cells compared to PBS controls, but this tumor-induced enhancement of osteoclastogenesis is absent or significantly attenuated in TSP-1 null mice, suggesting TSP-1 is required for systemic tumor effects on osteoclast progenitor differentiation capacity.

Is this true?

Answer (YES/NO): NO